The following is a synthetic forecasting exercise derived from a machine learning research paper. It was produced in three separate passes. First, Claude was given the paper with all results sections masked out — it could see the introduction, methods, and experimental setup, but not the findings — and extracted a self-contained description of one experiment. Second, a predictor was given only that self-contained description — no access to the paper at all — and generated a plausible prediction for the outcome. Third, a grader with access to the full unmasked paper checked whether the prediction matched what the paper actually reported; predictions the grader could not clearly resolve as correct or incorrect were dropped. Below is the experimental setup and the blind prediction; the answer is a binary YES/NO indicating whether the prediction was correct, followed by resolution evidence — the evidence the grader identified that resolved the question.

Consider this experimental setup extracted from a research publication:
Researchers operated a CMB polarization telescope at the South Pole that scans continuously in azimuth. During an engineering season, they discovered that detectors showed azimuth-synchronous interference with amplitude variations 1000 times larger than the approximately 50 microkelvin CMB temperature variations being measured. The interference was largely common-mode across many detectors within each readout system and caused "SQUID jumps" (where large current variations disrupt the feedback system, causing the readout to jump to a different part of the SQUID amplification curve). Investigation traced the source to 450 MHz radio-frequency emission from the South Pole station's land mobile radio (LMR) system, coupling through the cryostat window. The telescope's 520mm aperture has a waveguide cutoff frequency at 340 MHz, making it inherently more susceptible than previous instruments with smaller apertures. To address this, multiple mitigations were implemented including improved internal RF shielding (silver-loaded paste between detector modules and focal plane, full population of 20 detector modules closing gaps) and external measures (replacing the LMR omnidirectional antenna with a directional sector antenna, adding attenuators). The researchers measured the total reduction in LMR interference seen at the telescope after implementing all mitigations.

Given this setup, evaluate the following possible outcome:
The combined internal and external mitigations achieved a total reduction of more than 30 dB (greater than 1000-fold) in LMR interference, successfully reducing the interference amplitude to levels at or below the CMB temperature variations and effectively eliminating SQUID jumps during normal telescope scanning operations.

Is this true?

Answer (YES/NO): YES